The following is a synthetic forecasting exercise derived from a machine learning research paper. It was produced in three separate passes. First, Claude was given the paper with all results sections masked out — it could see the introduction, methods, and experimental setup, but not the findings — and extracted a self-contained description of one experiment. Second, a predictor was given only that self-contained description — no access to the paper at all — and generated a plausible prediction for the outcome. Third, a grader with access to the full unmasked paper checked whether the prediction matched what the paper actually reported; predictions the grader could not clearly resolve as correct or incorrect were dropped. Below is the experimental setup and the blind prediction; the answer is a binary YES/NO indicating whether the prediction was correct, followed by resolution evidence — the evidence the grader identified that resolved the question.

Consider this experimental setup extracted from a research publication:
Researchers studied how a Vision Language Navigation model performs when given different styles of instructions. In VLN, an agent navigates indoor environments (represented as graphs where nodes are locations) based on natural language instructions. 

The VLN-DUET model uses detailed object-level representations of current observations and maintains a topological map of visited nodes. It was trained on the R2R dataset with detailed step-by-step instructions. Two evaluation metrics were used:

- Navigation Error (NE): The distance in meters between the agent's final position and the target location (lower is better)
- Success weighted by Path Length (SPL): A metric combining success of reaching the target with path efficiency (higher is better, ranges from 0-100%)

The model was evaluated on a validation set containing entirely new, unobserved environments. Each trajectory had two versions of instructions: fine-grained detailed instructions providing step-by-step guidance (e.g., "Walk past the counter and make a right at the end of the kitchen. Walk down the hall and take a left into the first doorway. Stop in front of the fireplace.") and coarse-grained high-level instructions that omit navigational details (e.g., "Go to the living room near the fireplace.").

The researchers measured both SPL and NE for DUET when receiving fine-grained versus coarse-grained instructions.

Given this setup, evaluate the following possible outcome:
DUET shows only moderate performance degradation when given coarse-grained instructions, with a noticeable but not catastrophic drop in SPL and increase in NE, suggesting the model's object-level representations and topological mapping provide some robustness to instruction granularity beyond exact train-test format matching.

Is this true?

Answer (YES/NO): NO